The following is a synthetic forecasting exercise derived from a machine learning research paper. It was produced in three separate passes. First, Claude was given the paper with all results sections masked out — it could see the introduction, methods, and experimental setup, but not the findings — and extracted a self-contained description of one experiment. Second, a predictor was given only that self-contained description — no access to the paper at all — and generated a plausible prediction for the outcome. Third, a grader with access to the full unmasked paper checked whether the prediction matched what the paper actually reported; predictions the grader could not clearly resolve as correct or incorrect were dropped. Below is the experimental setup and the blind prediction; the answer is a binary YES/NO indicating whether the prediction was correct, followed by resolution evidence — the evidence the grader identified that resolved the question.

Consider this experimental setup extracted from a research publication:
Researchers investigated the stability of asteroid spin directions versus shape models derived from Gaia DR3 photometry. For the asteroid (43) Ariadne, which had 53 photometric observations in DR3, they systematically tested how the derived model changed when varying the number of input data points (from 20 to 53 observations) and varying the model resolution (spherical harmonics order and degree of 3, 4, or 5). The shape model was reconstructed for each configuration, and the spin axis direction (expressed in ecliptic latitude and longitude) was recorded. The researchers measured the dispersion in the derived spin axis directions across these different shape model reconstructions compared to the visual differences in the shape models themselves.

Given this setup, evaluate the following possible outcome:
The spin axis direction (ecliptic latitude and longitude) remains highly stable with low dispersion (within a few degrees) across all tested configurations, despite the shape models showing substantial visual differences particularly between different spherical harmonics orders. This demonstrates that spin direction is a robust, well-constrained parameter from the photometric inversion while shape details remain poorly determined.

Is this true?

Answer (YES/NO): YES